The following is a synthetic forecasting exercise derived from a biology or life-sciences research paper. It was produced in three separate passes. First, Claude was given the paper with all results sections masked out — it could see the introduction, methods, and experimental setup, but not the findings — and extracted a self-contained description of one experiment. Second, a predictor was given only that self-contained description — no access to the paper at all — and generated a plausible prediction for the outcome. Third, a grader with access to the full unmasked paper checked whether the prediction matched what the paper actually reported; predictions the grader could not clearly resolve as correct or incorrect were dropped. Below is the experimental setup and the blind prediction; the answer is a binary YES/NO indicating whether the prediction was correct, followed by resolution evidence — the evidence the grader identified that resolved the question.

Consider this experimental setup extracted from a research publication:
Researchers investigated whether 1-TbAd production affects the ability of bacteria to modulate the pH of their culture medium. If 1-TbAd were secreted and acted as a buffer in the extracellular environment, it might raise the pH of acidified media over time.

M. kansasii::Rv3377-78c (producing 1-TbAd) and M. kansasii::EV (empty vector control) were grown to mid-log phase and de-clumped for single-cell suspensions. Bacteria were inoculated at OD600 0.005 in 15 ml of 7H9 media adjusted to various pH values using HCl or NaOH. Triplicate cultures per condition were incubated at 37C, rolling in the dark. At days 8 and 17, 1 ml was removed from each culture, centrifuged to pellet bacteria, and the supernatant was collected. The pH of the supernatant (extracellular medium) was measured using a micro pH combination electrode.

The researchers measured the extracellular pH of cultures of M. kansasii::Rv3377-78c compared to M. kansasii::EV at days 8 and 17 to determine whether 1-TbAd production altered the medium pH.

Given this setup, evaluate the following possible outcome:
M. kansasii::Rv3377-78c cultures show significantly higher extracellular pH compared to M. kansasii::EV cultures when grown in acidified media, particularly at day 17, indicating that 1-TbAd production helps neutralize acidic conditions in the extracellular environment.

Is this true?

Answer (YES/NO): NO